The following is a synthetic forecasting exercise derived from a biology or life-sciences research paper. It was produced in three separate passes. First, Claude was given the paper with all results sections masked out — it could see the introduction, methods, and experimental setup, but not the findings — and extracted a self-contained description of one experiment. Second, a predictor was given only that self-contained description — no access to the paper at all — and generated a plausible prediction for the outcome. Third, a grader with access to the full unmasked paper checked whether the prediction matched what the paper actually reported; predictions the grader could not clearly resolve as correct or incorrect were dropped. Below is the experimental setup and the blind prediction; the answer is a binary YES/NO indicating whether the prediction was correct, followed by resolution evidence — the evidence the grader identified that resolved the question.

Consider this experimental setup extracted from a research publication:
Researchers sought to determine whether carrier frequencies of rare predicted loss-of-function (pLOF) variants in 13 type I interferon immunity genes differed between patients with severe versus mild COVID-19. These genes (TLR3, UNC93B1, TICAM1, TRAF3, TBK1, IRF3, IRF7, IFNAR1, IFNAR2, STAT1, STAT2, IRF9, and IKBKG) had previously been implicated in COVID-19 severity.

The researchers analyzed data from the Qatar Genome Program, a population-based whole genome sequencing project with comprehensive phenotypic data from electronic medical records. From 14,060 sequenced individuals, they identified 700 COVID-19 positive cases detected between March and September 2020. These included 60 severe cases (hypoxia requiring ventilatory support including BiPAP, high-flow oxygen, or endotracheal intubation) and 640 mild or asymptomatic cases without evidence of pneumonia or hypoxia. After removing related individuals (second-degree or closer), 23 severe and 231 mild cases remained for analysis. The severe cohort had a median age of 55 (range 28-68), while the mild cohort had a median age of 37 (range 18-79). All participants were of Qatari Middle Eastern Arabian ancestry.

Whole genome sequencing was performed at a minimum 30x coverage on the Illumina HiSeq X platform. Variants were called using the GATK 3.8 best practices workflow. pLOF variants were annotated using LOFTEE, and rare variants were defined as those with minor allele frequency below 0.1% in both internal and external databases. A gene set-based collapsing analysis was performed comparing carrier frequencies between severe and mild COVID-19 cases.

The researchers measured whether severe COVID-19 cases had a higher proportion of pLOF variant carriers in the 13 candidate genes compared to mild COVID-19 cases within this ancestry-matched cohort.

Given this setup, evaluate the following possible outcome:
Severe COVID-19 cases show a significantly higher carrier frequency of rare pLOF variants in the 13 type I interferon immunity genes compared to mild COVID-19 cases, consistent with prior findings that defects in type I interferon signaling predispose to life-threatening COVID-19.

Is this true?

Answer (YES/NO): NO